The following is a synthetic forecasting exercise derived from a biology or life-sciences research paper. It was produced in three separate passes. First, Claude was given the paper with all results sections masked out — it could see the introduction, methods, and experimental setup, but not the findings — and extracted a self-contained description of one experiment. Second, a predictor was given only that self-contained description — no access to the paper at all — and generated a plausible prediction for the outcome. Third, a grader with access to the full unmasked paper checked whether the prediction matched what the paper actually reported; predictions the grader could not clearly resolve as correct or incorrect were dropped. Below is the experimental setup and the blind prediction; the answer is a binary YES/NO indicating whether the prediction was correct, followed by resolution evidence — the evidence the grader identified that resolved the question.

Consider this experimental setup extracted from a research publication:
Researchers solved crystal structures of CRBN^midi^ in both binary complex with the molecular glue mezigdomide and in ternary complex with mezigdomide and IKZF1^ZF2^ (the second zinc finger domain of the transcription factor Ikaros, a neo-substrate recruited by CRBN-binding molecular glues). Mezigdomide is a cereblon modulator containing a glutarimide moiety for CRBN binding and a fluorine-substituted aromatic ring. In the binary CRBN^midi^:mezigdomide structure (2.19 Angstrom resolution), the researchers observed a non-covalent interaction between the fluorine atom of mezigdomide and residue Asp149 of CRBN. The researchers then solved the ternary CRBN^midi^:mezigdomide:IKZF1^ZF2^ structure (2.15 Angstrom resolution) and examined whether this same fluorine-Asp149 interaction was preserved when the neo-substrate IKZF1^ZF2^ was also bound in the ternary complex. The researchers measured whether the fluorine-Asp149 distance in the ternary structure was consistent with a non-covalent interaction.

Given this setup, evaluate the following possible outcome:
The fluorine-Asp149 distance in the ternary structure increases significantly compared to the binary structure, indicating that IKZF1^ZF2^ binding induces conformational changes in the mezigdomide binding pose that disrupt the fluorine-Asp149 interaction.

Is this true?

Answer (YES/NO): YES